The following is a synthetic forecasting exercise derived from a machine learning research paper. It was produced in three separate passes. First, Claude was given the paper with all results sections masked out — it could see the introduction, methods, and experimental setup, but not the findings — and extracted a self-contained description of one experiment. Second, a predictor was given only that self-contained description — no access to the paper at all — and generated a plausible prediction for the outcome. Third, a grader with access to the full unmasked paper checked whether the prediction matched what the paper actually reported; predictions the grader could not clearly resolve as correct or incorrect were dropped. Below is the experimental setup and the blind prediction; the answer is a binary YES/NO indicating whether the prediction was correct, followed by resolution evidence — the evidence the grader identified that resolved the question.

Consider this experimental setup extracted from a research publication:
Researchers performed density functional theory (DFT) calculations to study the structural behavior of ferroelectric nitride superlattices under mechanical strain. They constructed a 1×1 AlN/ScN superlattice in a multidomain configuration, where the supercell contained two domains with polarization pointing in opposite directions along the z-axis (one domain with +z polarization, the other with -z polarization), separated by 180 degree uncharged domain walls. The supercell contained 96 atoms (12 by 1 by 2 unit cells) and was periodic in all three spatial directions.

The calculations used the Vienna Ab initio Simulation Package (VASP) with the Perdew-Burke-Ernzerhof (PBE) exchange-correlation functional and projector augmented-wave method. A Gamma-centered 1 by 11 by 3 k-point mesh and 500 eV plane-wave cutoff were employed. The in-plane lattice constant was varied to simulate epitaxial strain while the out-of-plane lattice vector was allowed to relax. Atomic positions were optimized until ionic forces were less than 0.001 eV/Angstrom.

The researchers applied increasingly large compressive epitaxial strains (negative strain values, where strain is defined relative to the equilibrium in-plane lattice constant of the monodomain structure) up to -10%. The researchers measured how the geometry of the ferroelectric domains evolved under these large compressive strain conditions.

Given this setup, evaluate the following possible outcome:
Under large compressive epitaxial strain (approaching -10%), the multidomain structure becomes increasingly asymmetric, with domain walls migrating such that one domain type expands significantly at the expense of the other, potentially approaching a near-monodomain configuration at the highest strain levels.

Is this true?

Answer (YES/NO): NO